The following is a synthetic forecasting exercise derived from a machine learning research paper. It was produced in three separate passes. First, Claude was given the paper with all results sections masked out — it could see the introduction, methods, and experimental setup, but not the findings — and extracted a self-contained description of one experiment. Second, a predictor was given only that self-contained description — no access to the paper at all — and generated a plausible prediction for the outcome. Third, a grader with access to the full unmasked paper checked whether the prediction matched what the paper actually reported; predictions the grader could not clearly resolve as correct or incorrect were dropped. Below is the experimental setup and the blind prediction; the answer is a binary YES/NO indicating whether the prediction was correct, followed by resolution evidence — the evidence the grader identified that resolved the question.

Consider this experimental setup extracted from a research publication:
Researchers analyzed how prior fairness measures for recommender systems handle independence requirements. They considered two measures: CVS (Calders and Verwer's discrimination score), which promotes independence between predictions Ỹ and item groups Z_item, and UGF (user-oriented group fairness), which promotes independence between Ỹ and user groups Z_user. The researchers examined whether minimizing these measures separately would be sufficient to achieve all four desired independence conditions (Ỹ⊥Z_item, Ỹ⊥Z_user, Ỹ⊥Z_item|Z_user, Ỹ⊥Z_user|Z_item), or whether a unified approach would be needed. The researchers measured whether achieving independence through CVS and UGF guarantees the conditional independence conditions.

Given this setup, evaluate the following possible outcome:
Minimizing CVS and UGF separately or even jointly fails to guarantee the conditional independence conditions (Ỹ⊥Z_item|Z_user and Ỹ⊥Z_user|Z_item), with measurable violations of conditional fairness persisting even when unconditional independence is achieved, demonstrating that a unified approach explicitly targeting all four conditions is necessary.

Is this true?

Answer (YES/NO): YES